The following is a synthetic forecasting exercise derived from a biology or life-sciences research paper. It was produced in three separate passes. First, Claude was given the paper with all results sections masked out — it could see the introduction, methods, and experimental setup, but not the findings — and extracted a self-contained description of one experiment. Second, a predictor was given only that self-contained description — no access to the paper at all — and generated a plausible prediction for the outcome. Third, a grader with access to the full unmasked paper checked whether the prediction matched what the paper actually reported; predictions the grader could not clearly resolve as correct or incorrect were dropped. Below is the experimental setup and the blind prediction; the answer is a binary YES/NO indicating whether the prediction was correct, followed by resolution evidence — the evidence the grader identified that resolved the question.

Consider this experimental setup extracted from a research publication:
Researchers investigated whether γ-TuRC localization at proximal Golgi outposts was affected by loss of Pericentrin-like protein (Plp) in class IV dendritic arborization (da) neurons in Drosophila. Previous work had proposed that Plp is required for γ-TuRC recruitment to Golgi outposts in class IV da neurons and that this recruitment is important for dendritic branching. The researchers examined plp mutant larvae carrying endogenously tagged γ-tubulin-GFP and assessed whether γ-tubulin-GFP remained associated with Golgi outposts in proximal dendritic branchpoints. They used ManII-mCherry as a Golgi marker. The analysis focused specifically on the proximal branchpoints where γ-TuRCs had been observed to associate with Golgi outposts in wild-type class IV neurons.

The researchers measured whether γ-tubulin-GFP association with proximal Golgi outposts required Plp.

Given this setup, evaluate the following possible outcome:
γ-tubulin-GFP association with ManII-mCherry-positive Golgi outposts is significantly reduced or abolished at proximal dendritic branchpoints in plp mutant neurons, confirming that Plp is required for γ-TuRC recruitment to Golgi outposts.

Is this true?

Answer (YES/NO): NO